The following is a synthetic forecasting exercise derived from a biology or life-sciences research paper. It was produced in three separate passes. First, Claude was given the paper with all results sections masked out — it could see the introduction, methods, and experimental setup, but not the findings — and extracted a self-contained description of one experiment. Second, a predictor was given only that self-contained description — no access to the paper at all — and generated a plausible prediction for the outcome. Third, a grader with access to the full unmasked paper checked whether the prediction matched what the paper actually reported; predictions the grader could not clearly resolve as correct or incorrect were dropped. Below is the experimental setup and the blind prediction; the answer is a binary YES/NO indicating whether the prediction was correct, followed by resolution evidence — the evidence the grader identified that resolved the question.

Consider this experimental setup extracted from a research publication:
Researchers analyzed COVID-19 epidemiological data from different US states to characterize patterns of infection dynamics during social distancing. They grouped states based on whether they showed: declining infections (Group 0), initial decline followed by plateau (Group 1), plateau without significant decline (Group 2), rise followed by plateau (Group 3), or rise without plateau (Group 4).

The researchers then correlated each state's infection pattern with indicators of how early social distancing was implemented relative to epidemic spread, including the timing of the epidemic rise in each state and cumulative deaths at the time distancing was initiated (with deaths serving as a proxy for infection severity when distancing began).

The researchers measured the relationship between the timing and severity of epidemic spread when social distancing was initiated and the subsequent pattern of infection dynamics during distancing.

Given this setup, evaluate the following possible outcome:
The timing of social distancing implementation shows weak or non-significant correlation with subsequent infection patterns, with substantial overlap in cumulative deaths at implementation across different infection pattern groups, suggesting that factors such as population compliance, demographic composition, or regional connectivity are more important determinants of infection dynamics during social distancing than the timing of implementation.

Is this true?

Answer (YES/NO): NO